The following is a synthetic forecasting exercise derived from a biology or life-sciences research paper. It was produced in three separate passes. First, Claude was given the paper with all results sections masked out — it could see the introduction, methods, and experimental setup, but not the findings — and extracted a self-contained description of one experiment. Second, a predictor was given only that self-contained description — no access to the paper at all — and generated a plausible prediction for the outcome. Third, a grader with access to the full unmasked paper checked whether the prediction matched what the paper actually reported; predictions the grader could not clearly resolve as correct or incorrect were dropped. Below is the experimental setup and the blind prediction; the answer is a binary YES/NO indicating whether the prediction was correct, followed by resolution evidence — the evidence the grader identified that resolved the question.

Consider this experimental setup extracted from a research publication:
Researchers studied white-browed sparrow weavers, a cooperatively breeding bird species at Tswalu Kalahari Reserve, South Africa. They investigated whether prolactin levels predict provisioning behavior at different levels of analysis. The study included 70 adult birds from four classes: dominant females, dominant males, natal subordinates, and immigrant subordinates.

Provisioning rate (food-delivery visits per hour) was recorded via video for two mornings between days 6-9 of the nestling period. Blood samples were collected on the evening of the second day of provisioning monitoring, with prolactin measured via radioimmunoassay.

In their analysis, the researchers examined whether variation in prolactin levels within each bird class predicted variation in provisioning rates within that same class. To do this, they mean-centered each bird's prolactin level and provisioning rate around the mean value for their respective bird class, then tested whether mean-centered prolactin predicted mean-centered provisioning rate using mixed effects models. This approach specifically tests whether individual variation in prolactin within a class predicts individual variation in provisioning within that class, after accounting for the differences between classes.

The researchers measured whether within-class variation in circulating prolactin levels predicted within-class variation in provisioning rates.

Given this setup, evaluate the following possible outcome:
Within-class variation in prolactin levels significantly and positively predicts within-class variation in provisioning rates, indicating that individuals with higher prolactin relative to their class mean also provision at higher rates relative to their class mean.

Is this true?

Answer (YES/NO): NO